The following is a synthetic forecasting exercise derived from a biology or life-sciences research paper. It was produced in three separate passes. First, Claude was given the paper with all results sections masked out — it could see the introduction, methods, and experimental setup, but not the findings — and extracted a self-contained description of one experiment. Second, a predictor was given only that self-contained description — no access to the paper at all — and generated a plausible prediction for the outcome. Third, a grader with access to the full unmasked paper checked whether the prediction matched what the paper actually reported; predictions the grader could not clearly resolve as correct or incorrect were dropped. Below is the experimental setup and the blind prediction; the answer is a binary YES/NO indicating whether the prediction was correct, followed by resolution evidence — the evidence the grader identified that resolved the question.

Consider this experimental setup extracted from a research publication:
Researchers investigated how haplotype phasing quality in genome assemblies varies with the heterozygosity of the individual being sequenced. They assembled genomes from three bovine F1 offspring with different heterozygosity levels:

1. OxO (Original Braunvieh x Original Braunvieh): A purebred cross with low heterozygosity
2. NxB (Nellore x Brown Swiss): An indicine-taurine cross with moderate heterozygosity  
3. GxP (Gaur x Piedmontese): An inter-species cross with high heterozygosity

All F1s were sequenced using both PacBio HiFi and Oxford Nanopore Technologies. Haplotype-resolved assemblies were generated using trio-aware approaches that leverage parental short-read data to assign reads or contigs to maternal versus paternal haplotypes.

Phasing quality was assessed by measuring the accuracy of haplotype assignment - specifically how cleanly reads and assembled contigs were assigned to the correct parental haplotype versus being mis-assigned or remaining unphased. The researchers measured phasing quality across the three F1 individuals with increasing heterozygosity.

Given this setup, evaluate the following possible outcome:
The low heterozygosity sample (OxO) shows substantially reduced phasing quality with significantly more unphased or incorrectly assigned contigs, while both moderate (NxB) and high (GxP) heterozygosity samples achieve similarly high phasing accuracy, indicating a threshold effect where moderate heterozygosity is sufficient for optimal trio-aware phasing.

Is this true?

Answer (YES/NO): NO